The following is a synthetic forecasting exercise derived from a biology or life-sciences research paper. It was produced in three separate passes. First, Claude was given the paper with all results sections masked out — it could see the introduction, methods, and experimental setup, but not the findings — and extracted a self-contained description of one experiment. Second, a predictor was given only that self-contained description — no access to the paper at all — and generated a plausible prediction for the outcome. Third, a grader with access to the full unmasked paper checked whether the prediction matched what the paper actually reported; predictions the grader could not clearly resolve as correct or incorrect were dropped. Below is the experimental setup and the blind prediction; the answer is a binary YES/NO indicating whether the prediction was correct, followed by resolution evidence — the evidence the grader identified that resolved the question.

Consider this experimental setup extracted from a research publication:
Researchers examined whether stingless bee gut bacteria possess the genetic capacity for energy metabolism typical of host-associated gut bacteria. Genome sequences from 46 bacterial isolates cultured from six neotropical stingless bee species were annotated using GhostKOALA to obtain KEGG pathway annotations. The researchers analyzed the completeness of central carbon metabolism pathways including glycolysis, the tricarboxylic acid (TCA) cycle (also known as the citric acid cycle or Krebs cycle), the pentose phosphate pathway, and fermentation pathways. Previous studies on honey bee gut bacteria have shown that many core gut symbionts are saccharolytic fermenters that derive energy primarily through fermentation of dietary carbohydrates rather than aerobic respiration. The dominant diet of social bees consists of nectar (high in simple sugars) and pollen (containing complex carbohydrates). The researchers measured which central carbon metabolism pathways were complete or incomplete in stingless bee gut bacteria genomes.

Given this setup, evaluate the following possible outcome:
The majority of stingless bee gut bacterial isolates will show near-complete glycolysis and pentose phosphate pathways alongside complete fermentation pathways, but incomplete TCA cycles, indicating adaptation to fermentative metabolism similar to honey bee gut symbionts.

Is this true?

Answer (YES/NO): YES